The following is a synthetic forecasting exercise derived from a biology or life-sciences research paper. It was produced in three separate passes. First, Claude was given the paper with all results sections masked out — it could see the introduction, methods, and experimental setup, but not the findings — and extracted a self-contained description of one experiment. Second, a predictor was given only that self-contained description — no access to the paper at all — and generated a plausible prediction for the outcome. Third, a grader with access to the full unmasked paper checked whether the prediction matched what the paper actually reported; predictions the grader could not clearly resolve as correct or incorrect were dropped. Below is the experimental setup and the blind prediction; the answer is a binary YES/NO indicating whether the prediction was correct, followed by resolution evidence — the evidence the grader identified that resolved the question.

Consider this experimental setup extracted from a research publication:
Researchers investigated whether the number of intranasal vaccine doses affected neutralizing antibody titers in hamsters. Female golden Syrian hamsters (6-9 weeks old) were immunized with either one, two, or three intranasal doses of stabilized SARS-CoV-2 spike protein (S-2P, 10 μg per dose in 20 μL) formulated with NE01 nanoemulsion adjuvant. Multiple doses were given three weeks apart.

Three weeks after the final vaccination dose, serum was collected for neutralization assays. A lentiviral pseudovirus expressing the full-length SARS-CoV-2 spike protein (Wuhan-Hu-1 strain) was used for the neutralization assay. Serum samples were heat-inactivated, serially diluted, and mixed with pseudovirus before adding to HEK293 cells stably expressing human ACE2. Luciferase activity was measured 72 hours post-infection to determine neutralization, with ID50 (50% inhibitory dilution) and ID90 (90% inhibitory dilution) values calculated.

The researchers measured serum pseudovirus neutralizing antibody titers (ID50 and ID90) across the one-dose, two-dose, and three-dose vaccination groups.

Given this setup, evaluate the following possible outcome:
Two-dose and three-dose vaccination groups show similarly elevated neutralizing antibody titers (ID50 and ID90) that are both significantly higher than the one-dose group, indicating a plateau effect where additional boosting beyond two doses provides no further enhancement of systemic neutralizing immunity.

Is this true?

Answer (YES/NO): NO